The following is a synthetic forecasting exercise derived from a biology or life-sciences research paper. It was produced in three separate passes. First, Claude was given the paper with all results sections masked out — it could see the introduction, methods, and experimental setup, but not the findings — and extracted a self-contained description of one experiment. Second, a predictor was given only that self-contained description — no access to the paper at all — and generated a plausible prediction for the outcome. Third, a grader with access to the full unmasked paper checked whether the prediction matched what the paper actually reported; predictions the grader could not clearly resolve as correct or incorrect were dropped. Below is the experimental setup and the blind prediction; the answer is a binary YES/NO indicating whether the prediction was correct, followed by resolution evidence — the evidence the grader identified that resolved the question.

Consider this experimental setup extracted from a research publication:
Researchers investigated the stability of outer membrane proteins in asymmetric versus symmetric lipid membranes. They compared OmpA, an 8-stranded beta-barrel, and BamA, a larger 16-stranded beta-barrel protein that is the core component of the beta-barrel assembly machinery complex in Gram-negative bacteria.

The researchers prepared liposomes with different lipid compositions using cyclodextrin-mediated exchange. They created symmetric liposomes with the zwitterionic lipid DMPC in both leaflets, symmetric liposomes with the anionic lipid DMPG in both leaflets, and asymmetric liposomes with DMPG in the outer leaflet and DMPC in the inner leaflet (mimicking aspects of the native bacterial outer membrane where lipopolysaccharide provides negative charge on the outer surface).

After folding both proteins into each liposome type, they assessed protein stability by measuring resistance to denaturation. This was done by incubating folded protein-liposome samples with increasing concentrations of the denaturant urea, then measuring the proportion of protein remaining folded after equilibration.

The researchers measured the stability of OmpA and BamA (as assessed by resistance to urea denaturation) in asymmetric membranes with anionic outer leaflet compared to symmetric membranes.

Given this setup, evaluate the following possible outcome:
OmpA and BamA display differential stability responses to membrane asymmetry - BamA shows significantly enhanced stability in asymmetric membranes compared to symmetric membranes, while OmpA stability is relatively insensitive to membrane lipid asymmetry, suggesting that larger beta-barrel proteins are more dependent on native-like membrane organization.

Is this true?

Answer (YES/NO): NO